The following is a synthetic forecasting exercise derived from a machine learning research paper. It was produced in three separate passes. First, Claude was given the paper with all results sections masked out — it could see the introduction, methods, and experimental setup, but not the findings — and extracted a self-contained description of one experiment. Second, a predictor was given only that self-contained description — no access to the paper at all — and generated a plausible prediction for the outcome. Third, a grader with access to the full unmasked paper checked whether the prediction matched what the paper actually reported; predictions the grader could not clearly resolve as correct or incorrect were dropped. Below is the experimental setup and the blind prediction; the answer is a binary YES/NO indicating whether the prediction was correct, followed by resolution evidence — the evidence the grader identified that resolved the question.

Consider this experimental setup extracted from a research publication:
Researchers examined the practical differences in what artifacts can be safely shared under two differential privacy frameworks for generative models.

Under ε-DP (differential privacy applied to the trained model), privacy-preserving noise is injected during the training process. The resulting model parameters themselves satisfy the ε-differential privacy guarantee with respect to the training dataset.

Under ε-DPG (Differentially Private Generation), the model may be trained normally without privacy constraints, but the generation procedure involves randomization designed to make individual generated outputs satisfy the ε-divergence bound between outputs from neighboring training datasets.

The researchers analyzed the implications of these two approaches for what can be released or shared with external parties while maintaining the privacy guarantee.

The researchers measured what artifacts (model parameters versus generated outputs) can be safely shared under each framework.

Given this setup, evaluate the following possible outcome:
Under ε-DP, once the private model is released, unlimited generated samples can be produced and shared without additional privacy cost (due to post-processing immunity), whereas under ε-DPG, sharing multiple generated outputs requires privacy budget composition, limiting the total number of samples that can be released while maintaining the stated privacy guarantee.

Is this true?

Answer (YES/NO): YES